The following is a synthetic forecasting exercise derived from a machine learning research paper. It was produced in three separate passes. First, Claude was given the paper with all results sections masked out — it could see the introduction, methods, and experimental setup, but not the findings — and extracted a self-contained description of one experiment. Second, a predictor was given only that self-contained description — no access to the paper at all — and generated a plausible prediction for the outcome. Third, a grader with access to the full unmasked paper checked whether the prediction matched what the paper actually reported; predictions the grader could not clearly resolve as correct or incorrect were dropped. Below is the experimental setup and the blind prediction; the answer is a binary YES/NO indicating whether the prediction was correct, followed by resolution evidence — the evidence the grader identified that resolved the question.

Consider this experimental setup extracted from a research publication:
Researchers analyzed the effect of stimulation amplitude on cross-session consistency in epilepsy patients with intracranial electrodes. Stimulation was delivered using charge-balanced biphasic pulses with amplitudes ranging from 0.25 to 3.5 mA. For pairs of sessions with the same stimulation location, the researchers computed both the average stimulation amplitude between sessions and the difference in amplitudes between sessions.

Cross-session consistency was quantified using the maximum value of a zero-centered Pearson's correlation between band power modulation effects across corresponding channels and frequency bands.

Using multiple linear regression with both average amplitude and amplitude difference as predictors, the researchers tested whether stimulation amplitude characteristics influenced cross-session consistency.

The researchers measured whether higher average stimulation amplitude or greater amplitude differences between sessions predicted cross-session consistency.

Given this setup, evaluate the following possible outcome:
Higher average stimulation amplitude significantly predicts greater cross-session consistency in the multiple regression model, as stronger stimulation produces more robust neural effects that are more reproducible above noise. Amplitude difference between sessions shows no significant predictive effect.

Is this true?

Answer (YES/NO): NO